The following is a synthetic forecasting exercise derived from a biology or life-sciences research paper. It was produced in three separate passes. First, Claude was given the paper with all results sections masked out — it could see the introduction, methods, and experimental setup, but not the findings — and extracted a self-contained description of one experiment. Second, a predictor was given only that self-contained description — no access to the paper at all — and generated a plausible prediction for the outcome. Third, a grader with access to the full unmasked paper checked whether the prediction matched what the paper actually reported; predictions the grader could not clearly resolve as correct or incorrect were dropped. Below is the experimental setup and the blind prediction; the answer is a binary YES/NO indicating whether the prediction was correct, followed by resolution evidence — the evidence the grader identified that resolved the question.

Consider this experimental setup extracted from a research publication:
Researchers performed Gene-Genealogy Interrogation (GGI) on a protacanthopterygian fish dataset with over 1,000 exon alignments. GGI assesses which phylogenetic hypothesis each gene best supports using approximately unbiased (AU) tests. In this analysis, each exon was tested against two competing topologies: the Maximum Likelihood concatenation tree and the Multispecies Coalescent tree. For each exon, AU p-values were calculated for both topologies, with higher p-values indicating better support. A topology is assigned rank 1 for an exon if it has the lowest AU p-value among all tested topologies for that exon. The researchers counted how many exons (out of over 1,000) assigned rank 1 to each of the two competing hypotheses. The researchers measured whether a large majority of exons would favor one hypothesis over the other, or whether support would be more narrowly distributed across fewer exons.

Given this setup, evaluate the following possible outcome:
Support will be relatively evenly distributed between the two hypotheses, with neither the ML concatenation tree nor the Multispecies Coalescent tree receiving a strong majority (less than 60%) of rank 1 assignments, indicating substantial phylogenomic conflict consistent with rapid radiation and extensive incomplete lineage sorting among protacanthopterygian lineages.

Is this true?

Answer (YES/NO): YES